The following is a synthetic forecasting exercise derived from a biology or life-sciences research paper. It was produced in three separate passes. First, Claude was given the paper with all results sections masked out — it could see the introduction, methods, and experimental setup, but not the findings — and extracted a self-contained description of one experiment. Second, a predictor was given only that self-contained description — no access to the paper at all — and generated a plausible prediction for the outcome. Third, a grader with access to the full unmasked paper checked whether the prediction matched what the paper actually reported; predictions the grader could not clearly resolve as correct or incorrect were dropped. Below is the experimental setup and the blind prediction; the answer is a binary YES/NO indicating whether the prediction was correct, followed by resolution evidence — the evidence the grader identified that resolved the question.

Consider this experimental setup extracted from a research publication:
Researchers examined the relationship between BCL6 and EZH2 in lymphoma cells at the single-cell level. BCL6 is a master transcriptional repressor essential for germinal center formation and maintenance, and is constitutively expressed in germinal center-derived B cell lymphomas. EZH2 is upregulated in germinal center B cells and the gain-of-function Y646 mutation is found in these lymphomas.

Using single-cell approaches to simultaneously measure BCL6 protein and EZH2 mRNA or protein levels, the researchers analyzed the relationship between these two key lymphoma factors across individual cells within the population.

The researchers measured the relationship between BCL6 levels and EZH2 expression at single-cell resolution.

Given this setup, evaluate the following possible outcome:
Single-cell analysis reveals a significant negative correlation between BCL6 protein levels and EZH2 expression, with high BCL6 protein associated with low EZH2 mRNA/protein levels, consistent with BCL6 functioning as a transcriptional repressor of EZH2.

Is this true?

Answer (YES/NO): NO